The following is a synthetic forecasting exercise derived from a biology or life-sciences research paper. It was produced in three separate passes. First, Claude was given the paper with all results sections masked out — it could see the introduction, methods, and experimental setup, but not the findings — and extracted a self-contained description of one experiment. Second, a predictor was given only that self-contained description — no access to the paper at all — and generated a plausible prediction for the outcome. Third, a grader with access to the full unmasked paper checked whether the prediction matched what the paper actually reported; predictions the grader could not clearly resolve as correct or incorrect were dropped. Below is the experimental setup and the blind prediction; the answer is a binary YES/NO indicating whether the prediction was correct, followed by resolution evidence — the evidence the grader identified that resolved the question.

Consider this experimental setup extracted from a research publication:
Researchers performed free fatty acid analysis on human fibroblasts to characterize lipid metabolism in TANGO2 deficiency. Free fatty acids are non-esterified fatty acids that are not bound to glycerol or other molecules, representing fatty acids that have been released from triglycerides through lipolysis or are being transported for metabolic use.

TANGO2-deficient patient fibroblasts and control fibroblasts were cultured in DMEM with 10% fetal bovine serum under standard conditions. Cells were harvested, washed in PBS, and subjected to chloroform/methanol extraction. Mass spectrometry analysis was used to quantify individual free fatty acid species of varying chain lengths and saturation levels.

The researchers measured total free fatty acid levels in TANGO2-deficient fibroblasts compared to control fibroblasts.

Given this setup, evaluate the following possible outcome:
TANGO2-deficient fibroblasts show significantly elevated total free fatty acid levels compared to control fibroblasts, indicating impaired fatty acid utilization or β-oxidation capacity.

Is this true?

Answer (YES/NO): YES